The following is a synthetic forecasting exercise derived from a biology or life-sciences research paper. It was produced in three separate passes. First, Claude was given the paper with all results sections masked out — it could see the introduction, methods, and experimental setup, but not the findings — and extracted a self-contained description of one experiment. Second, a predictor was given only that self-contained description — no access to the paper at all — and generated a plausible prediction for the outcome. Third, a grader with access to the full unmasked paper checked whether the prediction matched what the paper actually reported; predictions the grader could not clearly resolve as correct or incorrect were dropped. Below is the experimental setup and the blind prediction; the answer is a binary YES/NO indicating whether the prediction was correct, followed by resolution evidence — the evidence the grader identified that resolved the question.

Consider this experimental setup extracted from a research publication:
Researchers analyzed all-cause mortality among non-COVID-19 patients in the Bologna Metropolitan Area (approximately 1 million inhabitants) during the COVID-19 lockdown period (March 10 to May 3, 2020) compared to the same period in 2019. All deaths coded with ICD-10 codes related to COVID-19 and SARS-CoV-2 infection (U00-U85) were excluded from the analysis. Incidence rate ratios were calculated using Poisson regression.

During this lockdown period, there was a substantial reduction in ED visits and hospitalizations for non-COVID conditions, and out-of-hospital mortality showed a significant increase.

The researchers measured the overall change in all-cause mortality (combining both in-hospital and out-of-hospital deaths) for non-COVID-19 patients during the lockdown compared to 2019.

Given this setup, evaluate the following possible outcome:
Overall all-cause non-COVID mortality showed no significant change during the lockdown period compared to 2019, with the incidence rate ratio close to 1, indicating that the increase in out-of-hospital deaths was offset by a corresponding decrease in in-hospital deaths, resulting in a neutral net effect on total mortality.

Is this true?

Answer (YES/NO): NO